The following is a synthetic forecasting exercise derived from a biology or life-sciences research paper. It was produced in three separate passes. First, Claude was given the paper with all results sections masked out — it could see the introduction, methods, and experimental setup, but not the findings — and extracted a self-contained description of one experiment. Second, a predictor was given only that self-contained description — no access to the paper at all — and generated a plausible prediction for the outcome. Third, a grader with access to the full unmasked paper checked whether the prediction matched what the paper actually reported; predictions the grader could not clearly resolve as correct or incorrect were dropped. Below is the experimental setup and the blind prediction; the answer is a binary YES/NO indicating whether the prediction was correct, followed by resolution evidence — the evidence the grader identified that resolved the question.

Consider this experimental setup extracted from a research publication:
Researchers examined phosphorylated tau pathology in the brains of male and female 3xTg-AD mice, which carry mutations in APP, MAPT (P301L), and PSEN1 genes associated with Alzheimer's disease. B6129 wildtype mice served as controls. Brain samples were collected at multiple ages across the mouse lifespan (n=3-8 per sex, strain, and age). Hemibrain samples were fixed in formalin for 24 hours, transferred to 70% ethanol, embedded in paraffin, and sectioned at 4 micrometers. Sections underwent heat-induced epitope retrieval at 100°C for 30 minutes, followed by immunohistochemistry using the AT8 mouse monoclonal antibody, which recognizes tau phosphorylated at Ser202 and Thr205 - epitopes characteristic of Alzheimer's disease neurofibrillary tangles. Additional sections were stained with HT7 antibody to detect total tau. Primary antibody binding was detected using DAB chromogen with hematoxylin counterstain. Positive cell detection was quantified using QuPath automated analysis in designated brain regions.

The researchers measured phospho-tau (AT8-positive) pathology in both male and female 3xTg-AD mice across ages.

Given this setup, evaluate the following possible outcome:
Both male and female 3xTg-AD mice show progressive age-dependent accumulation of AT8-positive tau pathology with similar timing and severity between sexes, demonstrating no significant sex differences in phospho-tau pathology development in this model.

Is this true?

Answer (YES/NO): NO